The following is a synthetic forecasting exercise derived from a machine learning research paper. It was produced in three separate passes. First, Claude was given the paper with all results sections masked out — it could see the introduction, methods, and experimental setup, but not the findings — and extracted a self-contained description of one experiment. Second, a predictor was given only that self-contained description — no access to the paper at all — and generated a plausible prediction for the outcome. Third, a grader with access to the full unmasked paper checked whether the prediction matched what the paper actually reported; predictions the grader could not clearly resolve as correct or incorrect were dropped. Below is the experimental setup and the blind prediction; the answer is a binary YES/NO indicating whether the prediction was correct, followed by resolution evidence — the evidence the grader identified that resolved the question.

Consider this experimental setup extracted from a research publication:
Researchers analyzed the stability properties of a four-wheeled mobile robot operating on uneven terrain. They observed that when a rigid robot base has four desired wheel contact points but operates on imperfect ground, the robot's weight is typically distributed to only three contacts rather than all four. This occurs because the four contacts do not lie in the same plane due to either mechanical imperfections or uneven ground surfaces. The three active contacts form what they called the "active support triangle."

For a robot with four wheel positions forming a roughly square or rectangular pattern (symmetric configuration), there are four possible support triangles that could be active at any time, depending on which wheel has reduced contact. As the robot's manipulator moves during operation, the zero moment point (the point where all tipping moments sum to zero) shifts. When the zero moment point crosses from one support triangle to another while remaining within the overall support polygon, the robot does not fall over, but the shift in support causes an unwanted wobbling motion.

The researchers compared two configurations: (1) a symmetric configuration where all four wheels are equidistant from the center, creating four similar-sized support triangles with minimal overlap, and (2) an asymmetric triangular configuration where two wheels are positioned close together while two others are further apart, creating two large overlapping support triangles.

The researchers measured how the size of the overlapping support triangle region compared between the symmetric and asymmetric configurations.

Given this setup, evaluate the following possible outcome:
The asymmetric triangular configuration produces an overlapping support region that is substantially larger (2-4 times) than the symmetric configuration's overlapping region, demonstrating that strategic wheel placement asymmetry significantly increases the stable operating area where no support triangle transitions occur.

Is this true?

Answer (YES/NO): NO